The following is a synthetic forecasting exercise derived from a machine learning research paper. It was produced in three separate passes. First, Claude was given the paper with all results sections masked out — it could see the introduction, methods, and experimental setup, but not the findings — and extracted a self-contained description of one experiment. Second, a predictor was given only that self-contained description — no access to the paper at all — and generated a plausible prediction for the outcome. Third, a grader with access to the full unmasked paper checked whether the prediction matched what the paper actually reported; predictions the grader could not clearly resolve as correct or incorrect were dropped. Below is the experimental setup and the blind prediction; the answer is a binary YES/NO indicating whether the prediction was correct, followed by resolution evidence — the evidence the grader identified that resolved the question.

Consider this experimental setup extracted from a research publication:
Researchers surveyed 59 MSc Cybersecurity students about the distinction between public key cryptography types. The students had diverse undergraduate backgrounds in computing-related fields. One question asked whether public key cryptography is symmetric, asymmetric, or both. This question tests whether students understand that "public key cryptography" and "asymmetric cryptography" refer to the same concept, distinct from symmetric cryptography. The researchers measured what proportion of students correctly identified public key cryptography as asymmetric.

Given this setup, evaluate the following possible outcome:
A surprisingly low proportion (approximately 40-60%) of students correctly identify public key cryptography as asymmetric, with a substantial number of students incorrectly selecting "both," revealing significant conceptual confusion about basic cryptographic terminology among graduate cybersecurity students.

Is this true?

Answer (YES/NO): YES